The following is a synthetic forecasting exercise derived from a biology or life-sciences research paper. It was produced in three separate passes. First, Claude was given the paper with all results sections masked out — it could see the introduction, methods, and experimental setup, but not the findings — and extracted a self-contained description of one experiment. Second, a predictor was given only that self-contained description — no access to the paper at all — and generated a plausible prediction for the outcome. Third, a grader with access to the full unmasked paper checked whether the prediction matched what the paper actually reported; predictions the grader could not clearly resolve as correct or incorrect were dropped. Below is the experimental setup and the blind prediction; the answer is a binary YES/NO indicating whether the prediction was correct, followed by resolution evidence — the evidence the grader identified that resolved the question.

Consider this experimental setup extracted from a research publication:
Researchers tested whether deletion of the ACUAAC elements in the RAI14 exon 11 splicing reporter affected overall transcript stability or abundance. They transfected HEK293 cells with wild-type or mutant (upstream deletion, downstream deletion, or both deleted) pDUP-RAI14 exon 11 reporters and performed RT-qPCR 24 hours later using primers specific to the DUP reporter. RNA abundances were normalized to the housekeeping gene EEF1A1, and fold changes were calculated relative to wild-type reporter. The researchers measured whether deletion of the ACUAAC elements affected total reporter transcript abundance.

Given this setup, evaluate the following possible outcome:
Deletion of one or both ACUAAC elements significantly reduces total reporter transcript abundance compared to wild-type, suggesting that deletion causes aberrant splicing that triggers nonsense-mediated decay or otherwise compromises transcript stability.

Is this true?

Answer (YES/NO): YES